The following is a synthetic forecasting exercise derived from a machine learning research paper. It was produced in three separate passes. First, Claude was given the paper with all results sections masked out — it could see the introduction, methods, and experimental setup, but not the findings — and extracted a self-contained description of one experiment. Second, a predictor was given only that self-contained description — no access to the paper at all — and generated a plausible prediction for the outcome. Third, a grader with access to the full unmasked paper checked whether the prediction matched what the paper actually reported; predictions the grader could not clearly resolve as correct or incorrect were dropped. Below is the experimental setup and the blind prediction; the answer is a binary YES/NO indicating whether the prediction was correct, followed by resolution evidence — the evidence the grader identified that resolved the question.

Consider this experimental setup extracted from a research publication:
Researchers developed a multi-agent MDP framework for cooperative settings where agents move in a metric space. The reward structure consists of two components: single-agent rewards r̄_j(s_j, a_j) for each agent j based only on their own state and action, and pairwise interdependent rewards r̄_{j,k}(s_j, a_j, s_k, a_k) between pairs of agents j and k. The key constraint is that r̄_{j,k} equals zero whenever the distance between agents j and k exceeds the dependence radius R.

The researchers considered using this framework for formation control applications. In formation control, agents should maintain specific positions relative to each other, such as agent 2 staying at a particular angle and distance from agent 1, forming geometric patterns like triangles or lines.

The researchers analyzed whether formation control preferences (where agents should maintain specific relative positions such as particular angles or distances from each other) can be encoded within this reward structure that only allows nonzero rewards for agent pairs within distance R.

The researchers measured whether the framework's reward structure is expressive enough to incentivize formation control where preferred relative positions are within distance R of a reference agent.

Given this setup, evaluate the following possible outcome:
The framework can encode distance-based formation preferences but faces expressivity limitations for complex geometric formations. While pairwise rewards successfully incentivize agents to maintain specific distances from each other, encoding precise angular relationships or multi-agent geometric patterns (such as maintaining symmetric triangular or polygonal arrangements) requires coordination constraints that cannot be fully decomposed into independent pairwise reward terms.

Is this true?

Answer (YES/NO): NO